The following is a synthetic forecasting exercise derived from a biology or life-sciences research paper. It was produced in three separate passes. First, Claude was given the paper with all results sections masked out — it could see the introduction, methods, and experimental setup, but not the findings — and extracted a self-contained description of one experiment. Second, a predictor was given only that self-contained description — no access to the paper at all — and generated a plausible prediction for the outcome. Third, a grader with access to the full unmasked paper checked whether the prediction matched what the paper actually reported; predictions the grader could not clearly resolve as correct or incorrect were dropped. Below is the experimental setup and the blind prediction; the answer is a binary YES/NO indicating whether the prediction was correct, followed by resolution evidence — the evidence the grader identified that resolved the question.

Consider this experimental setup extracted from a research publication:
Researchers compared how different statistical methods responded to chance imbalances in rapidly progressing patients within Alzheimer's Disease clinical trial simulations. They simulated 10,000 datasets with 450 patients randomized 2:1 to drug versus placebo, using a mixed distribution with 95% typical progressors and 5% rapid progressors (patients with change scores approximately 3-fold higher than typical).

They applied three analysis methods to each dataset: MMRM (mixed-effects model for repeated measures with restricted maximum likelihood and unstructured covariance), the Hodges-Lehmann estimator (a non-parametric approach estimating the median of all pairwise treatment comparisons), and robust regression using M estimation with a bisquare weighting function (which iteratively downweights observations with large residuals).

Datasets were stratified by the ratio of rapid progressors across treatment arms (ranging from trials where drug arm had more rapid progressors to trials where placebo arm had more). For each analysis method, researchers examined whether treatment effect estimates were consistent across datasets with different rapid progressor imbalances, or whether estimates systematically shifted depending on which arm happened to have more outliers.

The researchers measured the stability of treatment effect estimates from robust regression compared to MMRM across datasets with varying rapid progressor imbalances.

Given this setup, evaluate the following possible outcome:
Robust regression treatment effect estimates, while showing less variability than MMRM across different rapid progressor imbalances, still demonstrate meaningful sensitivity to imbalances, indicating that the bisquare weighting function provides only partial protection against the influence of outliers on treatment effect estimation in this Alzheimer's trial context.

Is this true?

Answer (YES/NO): NO